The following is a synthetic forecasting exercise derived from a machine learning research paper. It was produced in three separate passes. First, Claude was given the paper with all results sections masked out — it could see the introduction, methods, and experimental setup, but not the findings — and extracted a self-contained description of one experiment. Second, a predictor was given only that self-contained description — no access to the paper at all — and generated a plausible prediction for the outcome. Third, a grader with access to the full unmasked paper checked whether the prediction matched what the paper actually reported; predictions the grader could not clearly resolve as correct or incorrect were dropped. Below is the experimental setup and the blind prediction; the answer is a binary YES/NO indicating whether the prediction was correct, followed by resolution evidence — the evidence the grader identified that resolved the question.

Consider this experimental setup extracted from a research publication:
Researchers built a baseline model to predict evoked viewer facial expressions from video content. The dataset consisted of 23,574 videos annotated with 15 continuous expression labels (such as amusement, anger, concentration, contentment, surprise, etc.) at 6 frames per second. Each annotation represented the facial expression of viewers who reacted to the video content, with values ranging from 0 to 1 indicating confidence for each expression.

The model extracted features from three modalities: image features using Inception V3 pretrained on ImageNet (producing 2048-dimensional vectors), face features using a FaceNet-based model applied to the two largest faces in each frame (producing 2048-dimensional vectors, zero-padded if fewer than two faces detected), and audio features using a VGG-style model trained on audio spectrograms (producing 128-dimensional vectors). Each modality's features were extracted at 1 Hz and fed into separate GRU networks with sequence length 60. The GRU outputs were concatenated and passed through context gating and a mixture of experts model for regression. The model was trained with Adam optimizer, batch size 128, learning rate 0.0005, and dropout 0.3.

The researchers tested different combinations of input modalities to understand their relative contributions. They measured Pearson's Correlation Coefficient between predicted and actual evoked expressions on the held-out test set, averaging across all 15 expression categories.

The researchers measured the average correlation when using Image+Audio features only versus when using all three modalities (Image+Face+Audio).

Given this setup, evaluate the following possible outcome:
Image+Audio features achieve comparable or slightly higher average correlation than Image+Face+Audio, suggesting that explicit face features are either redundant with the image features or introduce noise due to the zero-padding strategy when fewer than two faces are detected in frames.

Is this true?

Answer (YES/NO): YES